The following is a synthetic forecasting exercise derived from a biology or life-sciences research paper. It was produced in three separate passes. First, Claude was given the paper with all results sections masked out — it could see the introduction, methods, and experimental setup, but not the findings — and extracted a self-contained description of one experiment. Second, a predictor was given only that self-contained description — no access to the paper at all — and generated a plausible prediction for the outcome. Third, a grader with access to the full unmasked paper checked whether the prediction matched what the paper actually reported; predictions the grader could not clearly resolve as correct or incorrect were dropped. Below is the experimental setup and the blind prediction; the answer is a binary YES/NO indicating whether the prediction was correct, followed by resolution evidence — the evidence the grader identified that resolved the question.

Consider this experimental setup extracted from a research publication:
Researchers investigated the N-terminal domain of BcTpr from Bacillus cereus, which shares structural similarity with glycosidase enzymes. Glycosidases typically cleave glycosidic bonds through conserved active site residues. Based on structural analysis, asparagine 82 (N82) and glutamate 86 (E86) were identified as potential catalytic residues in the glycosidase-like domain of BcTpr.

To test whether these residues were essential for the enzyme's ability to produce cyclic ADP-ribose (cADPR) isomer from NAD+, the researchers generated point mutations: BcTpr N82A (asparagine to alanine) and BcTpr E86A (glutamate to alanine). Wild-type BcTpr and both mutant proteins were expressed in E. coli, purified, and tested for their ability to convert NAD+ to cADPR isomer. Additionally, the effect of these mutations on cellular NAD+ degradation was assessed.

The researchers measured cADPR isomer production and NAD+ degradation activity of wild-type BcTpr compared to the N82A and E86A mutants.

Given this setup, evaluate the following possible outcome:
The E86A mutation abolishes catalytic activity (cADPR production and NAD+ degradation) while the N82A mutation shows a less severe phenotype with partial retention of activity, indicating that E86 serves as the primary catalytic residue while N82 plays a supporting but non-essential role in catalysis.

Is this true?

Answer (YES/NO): NO